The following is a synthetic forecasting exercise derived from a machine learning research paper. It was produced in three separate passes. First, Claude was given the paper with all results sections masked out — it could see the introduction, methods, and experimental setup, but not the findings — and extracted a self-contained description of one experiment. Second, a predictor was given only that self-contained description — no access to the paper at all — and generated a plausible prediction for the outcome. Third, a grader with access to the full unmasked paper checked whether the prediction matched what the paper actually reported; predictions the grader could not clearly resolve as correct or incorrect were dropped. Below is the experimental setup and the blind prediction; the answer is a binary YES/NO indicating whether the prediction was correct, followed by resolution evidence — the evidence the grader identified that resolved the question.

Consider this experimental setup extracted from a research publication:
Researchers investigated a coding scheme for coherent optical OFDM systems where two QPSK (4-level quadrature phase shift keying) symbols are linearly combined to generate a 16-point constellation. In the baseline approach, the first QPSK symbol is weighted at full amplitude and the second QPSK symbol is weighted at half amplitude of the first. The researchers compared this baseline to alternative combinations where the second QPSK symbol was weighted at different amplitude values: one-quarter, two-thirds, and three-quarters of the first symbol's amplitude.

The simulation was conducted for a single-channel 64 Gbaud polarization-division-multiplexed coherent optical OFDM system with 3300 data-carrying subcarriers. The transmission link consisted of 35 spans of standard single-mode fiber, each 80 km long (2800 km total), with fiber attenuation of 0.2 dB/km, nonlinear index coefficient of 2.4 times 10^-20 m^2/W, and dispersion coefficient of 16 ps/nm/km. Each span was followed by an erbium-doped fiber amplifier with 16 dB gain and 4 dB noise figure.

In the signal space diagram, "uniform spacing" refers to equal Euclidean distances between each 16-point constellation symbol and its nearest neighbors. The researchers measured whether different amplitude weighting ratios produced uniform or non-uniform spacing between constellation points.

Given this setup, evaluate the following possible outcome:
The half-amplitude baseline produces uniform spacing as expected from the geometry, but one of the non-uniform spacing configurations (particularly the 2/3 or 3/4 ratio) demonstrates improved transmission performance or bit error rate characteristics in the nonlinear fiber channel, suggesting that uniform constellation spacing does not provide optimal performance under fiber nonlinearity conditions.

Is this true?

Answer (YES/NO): NO